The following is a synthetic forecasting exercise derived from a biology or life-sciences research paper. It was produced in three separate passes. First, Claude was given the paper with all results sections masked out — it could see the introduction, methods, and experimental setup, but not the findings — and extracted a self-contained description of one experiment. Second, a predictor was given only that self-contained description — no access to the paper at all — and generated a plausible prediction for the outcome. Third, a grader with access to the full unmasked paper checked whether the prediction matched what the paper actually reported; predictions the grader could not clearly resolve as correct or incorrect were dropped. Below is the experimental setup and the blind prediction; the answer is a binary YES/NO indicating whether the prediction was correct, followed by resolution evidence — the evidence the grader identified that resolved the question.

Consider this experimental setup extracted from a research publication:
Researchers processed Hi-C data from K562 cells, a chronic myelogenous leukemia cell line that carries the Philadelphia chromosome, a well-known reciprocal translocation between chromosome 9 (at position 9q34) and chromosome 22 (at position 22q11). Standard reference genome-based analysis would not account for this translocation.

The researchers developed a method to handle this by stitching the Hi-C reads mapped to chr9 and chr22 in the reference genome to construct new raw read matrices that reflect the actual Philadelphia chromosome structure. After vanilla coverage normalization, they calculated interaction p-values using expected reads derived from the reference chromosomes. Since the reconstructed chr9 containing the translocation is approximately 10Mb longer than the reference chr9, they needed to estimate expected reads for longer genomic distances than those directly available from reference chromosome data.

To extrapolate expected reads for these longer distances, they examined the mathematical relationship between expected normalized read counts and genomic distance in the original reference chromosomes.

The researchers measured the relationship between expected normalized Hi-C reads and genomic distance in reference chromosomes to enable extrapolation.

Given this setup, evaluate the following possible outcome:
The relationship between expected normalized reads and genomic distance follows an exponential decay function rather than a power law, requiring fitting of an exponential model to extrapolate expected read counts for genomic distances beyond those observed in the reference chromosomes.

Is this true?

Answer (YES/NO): NO